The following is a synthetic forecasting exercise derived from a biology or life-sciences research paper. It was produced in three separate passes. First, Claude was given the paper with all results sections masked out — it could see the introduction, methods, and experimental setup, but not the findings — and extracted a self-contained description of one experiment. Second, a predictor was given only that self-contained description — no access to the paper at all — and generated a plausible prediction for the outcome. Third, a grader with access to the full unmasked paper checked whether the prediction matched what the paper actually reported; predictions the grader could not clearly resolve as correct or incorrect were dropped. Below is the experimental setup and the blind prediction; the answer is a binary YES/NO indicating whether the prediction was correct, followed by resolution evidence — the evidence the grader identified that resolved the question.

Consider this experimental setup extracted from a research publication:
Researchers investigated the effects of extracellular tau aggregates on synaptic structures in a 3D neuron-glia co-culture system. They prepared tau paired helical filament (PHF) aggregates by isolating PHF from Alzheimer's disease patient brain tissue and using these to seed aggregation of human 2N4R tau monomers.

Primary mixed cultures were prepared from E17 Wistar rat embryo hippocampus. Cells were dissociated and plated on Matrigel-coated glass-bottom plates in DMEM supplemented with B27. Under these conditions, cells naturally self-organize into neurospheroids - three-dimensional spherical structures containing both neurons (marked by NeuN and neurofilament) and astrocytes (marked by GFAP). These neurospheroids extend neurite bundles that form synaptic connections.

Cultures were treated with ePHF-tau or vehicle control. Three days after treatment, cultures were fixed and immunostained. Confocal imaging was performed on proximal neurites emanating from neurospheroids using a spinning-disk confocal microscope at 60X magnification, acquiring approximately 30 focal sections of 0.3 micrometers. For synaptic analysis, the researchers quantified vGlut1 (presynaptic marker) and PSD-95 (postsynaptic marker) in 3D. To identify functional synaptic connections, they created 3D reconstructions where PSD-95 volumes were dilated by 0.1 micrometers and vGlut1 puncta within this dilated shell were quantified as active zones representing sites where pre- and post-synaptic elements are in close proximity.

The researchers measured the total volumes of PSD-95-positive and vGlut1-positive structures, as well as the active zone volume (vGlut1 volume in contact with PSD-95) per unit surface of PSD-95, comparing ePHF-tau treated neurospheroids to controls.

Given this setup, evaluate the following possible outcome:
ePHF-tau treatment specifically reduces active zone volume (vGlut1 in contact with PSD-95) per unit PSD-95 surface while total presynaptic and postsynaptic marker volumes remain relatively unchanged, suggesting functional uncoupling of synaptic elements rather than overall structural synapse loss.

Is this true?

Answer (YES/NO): NO